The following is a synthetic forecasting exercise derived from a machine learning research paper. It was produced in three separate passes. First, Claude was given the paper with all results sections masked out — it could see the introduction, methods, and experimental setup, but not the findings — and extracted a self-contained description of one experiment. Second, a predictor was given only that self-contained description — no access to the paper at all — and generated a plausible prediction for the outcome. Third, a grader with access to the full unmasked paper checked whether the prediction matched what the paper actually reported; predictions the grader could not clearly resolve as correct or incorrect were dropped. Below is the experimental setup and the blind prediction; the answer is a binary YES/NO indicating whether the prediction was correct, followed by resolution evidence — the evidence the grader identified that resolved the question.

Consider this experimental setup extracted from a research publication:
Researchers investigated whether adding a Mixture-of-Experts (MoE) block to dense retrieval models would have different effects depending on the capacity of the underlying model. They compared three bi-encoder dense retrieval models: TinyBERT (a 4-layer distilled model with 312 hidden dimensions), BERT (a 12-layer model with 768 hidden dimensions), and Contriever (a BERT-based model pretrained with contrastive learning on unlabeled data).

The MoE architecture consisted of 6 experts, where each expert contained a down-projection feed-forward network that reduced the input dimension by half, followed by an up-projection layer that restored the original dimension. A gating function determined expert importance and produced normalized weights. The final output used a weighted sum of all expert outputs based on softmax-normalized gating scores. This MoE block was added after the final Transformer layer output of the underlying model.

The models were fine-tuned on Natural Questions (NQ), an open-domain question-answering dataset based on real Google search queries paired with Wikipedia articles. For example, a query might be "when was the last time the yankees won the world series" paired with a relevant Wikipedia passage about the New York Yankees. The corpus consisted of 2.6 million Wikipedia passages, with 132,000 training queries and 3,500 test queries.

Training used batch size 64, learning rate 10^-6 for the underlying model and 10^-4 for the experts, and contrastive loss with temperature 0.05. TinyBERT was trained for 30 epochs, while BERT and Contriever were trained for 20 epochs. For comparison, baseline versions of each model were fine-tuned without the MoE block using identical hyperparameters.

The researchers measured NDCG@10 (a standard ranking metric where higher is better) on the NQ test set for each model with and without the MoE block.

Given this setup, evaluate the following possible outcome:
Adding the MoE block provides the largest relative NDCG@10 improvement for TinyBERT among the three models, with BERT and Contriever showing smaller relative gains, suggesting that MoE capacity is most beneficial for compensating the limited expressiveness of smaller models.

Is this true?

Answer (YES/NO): NO